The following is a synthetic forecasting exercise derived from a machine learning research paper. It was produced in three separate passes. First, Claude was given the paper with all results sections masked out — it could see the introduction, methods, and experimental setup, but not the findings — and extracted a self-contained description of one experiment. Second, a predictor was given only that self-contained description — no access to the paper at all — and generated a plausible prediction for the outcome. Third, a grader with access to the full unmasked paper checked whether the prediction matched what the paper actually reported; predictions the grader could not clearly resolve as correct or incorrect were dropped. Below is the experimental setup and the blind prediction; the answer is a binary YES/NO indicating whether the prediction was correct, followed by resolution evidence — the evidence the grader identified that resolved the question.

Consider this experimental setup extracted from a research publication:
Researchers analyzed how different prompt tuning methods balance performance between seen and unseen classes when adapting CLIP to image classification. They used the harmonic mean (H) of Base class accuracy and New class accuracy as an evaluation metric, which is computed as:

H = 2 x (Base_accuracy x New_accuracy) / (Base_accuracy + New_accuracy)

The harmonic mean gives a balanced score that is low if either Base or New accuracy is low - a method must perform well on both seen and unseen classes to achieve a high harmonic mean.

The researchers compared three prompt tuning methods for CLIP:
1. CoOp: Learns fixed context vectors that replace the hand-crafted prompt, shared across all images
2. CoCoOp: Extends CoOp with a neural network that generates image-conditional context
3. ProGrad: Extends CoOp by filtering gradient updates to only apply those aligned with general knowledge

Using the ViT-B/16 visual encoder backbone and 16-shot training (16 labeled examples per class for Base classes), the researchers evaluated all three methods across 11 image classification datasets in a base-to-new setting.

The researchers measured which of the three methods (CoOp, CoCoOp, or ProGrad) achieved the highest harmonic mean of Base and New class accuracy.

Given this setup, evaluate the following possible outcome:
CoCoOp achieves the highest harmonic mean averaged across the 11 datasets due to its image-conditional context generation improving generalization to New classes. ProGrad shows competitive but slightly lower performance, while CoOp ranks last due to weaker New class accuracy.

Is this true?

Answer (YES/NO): NO